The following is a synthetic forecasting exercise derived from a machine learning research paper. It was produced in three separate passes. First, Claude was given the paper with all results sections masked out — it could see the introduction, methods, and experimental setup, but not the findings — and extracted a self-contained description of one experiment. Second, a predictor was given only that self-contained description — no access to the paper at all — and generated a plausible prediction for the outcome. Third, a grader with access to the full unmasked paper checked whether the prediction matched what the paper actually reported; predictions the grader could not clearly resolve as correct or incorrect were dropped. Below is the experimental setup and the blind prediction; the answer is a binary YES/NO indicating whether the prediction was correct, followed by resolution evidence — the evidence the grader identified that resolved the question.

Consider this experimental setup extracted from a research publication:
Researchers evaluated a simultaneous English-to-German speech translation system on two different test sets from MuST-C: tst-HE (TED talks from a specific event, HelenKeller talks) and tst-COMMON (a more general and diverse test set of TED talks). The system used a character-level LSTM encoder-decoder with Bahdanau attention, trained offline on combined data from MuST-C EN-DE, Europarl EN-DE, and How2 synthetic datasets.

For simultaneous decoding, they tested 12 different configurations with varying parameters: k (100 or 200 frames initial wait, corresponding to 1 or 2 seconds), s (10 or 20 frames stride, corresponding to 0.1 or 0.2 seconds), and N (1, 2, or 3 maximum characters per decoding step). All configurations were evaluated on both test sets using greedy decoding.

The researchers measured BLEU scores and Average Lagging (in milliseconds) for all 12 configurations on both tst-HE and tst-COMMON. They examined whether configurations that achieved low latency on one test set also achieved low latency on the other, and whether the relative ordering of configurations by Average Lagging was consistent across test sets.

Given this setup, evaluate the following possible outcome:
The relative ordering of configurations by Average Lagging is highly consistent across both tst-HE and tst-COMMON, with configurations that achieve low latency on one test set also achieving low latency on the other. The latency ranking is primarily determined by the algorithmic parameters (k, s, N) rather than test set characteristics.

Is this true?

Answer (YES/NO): YES